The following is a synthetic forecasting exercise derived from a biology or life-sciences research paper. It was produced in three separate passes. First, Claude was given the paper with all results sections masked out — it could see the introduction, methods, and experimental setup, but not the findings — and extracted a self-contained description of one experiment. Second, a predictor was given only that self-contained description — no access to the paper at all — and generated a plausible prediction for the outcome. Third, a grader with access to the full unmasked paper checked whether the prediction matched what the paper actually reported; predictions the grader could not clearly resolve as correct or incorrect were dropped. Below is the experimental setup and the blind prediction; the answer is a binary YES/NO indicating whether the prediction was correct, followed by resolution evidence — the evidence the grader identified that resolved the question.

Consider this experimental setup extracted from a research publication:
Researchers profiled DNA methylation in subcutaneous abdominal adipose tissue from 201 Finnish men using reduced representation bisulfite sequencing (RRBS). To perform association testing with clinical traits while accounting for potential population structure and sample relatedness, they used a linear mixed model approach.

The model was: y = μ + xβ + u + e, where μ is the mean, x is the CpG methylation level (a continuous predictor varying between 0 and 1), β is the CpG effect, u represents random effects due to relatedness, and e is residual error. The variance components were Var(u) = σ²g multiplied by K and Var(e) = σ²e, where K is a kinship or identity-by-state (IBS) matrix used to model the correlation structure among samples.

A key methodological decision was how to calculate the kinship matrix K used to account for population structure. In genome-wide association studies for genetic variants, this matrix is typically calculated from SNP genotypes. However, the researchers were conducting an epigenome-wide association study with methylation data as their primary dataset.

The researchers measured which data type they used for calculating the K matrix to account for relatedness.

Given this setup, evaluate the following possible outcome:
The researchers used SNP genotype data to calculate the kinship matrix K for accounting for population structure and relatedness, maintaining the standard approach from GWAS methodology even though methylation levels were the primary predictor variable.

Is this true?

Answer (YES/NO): NO